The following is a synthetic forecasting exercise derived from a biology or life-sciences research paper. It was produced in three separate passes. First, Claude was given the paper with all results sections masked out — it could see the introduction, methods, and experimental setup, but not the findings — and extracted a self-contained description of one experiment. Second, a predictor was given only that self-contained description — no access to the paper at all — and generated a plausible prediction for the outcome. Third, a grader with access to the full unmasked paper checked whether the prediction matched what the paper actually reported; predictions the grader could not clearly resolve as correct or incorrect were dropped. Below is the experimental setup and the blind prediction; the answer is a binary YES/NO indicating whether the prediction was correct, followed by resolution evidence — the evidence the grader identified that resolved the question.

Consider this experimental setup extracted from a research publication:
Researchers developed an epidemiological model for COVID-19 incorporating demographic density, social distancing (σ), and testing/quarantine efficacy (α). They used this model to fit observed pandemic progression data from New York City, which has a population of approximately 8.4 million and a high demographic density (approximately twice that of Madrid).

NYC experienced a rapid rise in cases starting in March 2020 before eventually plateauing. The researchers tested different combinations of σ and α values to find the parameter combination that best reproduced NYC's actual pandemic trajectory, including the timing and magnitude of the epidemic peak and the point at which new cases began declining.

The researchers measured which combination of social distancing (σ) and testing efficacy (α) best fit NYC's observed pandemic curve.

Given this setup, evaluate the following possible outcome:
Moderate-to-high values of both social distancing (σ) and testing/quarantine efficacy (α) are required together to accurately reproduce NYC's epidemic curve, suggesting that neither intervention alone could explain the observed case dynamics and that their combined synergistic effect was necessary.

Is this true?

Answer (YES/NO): NO